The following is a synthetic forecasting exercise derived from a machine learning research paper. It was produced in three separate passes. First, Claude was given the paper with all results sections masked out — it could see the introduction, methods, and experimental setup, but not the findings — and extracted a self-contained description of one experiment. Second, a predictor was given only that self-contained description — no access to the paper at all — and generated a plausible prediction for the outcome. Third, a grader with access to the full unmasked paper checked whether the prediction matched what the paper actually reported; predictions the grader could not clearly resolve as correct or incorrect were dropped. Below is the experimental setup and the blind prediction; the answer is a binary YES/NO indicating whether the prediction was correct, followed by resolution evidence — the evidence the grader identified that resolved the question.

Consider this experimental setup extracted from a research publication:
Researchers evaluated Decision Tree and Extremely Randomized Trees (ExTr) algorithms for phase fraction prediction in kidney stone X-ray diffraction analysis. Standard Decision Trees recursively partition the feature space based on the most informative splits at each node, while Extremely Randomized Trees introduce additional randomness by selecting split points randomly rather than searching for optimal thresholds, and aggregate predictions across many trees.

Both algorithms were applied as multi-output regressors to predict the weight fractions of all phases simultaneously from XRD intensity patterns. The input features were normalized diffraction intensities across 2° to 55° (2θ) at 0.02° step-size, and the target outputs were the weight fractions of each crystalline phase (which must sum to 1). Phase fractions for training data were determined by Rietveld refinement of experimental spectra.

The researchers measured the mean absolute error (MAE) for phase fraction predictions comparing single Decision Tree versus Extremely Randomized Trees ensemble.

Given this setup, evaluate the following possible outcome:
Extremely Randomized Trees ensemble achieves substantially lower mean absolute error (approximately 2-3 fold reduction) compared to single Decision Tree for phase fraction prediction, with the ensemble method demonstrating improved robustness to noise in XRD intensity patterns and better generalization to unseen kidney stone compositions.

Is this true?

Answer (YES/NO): NO